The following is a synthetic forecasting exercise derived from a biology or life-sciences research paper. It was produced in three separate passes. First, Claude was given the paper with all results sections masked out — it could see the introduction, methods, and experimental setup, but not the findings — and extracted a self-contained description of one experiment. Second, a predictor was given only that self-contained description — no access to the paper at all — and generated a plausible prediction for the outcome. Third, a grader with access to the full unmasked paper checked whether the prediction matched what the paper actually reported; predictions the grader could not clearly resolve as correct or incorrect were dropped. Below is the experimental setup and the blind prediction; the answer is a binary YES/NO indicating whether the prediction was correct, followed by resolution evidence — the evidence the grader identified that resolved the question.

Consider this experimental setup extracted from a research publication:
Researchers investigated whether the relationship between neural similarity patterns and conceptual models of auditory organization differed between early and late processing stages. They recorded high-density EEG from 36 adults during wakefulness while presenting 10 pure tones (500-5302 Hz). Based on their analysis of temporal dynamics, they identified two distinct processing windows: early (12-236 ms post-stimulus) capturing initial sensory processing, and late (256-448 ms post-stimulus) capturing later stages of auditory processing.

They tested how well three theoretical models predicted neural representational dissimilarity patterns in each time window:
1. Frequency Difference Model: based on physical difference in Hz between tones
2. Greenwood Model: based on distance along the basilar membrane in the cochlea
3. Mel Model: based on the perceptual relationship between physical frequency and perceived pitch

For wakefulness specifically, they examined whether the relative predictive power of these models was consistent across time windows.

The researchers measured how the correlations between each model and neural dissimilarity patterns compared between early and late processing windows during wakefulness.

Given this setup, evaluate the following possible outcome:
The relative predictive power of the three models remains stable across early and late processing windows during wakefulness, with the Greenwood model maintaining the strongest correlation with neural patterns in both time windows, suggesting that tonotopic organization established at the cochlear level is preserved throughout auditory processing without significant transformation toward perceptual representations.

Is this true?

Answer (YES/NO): NO